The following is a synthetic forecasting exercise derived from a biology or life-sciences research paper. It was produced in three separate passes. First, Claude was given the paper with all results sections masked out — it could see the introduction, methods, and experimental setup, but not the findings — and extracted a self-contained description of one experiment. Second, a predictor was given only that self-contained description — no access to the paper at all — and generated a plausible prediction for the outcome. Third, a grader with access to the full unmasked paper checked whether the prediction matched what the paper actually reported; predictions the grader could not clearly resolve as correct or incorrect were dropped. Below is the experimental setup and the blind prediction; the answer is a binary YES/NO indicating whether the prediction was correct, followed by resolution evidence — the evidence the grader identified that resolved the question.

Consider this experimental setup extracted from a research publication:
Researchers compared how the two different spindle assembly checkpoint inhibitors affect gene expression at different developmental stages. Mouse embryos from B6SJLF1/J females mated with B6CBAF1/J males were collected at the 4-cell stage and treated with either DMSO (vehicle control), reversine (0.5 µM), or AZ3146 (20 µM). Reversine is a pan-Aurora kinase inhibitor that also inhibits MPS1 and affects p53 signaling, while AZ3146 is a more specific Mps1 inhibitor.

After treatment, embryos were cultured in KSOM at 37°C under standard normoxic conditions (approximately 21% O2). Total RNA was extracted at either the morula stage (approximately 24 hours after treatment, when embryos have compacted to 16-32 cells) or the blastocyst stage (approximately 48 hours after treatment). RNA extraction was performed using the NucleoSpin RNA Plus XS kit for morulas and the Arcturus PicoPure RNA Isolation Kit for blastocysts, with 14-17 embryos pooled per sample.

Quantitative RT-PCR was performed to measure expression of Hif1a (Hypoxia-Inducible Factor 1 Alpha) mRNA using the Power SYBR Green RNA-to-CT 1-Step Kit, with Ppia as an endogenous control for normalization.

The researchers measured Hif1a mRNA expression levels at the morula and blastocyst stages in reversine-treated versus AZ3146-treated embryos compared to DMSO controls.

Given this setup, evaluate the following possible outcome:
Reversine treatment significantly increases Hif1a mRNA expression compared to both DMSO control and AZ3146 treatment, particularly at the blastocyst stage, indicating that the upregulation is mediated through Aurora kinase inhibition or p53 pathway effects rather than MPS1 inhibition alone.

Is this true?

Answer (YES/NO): NO